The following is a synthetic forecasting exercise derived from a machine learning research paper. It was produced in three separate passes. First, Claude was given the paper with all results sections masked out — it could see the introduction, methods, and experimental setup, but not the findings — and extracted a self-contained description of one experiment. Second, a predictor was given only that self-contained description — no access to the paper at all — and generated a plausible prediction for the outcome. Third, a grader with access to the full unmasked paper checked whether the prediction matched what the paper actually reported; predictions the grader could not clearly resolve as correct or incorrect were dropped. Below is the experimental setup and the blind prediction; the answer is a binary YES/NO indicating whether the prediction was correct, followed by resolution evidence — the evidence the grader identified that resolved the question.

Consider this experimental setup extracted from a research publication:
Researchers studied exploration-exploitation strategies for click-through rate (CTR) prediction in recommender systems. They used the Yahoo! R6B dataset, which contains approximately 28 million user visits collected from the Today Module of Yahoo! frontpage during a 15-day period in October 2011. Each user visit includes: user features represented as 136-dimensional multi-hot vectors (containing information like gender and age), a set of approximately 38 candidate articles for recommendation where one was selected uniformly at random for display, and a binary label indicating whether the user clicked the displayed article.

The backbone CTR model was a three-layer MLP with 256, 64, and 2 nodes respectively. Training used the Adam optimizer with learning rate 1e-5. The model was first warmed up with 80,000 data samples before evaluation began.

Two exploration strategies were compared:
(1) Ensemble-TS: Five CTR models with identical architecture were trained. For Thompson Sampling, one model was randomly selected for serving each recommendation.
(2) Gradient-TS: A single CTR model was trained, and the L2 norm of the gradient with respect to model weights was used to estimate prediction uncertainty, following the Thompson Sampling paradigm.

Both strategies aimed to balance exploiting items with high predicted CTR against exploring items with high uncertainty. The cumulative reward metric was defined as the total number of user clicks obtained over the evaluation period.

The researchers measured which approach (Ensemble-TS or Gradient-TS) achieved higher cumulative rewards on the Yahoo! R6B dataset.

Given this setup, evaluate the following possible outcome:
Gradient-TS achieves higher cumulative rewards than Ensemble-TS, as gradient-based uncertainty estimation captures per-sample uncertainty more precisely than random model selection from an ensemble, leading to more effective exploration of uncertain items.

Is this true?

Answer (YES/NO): YES